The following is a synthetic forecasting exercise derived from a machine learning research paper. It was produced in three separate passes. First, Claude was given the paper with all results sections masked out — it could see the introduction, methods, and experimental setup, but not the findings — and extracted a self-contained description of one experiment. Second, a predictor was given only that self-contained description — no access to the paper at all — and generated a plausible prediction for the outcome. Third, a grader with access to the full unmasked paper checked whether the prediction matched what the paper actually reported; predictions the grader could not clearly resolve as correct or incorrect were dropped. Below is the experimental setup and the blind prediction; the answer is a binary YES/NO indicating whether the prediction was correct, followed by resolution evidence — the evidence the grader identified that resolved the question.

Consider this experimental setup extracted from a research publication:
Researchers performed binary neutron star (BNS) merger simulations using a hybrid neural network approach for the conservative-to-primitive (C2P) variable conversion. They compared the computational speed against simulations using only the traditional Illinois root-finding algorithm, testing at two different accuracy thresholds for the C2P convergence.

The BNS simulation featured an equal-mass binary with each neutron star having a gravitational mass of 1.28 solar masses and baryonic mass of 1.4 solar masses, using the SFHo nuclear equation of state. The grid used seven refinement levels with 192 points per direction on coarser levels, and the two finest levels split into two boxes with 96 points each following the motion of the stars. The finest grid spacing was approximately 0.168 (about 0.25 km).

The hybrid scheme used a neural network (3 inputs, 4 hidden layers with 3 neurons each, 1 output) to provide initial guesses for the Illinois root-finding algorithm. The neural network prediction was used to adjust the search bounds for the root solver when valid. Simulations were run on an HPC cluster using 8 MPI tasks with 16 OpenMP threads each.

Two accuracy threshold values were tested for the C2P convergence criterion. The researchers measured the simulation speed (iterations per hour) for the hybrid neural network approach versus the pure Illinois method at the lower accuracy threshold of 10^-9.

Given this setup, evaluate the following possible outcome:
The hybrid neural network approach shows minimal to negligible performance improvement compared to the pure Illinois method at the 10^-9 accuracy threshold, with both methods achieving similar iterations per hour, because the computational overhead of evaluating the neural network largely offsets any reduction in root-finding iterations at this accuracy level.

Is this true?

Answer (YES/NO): NO